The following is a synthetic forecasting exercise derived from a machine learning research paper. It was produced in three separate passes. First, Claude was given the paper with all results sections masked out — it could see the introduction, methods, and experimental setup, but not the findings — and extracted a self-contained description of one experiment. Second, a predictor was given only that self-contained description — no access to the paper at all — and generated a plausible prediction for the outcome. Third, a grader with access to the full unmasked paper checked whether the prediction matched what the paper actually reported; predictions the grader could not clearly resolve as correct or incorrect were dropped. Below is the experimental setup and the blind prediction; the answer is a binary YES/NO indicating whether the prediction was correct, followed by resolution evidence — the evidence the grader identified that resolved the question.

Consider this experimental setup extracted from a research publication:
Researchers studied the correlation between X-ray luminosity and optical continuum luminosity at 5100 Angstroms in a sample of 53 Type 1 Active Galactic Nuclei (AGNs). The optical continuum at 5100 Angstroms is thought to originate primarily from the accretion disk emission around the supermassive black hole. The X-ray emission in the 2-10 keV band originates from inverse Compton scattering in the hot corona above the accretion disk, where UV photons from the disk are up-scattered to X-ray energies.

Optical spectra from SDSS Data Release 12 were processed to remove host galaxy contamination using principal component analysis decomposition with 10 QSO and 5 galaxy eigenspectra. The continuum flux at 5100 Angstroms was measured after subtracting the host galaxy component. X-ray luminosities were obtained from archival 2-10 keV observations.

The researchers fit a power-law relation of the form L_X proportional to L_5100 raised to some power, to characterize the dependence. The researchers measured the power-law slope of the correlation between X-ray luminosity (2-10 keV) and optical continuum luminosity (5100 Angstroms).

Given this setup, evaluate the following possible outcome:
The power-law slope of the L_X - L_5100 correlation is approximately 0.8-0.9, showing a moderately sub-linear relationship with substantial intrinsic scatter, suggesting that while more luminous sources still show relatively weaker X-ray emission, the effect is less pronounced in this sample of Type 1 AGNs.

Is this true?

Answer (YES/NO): YES